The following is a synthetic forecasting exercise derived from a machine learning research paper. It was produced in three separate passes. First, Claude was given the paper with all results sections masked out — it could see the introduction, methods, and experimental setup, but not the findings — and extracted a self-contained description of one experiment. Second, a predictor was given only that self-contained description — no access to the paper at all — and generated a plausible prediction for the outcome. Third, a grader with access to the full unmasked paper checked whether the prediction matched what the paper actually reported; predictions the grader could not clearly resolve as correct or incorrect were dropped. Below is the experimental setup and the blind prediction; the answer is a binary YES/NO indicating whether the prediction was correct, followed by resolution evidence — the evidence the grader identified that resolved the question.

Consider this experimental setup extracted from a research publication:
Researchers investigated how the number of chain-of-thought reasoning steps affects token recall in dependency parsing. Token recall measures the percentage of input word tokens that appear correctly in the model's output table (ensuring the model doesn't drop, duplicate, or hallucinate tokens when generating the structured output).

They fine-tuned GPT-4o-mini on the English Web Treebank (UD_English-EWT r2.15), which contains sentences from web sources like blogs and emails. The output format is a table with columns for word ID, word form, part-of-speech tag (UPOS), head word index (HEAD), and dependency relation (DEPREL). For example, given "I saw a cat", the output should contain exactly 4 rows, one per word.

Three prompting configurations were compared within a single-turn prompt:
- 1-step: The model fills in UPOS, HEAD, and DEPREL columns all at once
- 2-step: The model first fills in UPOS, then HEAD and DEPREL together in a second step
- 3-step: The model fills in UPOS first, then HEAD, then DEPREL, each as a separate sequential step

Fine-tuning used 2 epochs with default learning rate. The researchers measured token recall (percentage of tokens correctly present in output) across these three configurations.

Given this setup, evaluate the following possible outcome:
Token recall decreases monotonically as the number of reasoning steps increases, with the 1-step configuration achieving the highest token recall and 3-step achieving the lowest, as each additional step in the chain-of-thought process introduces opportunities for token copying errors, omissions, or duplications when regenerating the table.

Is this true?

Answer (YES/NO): NO